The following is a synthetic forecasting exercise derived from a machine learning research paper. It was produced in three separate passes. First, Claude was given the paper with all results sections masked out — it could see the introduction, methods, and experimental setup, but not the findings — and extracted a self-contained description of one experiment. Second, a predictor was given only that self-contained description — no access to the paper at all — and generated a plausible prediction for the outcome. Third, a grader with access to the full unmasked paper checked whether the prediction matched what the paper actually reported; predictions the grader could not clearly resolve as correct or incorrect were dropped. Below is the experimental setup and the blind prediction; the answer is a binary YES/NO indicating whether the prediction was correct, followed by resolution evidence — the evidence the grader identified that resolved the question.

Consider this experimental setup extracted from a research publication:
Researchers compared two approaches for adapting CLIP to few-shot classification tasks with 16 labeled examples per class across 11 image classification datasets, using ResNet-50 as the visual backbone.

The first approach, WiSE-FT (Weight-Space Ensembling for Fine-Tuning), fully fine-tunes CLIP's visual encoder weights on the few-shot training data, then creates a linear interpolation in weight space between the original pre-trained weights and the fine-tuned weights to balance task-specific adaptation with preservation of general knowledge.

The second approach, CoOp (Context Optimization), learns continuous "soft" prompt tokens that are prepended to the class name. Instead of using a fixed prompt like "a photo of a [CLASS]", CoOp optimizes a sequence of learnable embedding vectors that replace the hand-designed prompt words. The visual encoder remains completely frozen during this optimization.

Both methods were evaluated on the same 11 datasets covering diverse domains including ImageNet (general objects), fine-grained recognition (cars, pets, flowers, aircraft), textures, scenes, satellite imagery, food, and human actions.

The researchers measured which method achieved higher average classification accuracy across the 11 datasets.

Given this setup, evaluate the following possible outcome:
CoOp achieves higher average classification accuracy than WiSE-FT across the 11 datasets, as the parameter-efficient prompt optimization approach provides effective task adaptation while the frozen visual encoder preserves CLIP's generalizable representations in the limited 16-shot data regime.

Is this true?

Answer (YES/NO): YES